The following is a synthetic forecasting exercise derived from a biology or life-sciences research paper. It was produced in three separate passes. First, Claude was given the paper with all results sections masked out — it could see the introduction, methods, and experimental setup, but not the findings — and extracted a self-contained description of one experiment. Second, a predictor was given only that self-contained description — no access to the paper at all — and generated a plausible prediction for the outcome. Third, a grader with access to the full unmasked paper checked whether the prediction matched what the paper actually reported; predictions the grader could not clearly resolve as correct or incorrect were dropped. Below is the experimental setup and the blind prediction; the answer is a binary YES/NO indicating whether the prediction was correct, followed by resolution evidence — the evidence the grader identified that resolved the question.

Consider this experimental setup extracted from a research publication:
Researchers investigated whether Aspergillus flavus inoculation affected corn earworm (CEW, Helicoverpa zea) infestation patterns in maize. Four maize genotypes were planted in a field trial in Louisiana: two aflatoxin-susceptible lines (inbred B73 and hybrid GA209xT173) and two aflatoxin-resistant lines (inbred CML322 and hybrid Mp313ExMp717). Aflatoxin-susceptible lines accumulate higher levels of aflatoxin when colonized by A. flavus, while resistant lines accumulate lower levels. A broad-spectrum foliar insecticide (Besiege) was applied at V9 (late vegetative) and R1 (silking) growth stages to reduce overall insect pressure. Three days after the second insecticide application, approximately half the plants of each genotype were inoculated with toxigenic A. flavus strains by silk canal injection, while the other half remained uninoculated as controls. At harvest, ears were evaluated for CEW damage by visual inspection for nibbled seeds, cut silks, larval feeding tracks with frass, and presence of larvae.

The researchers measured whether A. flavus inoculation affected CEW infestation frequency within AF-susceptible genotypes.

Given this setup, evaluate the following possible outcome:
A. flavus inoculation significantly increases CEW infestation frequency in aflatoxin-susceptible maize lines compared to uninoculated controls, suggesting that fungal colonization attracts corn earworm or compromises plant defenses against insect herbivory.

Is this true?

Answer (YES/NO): NO